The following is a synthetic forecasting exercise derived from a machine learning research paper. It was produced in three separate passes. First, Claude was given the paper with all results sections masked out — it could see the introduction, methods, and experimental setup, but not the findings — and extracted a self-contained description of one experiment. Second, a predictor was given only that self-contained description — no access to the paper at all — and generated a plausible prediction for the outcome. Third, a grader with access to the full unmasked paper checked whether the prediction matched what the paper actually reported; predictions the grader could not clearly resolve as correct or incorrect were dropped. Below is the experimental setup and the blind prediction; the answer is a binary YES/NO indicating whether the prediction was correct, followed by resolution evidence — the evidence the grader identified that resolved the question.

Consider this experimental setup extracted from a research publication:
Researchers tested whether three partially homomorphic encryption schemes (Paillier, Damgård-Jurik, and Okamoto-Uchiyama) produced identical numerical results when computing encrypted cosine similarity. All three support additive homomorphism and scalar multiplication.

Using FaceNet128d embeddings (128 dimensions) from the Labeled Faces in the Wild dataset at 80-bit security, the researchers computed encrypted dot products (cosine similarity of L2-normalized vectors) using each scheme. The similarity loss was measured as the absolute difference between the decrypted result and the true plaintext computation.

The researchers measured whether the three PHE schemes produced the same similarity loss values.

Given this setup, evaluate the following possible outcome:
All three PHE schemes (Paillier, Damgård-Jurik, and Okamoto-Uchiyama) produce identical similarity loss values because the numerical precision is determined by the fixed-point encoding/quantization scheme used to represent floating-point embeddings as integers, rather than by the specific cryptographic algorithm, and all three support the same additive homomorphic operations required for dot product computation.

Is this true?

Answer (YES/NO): YES